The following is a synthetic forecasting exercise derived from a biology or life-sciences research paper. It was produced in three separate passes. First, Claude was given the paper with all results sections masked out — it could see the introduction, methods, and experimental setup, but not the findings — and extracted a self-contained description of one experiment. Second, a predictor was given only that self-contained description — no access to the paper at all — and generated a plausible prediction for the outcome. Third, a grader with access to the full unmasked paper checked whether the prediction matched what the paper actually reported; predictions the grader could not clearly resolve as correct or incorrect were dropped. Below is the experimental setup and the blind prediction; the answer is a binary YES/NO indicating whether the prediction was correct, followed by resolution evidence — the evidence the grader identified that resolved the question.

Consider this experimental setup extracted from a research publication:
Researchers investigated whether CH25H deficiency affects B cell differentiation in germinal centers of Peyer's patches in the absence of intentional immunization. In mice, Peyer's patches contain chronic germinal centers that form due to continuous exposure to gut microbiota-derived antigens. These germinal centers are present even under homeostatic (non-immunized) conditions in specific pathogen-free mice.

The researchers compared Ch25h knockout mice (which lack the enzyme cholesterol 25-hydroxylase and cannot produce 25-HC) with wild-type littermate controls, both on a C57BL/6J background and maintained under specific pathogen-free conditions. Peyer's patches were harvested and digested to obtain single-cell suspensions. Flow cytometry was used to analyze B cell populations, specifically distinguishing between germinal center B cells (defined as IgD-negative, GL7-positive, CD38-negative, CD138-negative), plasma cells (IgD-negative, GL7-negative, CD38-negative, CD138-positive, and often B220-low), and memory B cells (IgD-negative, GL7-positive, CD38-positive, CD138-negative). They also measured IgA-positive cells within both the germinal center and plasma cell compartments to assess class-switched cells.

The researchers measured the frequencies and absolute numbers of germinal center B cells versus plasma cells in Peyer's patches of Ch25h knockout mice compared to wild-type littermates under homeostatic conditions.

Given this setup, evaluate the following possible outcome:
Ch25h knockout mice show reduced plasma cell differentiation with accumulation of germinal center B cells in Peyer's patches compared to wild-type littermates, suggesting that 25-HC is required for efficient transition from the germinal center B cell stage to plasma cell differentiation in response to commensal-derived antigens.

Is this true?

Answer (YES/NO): NO